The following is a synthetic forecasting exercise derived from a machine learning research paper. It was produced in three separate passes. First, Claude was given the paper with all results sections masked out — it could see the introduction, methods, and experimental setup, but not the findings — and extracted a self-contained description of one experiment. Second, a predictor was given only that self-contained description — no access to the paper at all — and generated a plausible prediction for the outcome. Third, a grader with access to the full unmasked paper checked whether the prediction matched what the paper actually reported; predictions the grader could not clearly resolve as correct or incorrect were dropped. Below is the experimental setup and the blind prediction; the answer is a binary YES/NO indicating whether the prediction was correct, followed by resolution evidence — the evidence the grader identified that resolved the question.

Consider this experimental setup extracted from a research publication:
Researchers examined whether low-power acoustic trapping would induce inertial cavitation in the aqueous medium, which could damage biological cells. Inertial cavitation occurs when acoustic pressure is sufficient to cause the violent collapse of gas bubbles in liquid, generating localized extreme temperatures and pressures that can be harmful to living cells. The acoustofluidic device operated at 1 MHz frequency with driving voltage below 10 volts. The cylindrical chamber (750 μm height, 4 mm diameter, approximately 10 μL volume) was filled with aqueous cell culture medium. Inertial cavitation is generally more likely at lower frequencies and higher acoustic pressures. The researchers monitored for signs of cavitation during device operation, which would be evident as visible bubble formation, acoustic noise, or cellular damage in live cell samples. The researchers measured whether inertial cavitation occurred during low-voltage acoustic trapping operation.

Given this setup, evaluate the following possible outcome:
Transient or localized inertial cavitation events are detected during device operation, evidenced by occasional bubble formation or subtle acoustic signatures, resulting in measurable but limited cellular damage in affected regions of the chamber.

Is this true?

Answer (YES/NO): NO